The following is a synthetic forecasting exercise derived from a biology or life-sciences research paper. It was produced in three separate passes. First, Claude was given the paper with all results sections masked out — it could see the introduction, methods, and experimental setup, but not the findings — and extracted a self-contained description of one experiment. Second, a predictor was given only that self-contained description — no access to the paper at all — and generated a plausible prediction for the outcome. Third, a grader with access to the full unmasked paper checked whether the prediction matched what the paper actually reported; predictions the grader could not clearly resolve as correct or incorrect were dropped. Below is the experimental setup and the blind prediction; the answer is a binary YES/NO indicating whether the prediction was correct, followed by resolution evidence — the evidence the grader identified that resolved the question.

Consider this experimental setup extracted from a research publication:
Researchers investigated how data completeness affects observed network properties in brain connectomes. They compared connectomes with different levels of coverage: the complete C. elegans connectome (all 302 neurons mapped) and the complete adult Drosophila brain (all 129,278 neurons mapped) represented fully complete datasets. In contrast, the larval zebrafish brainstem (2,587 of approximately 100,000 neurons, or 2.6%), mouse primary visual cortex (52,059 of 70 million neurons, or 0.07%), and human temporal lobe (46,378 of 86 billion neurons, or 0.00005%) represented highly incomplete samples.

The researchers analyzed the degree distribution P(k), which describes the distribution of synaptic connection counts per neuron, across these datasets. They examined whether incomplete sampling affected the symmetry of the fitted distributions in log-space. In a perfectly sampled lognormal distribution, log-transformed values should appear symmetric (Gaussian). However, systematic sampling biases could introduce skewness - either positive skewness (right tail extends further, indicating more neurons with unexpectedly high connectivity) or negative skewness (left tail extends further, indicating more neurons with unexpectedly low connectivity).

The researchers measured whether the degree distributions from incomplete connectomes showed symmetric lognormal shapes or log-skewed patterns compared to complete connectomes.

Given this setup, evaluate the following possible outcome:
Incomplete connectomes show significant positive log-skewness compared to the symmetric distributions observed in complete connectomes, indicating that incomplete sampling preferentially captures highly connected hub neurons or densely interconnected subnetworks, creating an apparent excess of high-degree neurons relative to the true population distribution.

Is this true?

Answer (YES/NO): NO